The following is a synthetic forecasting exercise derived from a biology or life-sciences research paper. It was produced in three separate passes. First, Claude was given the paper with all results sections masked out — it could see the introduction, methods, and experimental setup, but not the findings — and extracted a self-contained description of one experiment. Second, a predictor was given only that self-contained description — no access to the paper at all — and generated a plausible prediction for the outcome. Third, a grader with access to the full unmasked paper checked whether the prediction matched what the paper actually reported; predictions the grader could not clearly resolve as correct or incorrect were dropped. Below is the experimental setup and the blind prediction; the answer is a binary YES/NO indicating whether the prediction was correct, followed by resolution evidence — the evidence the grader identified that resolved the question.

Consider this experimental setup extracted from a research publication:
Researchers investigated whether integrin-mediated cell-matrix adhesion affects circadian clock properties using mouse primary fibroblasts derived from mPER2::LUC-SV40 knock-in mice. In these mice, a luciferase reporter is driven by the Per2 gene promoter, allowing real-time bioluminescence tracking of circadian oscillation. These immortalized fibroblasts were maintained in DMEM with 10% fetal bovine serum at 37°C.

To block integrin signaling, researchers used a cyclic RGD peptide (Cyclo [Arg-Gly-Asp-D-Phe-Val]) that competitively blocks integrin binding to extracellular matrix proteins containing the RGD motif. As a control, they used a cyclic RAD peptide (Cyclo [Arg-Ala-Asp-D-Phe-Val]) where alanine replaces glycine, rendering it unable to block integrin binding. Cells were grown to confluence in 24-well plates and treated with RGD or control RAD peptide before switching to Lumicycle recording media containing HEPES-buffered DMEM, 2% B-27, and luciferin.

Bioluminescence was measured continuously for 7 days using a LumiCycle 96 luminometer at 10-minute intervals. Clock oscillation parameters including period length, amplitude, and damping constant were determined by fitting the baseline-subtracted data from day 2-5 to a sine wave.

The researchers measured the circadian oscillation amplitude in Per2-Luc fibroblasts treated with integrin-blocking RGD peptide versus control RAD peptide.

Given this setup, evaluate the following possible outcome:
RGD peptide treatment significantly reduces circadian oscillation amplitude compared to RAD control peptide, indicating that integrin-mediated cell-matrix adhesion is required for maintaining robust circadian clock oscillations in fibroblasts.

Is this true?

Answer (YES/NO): NO